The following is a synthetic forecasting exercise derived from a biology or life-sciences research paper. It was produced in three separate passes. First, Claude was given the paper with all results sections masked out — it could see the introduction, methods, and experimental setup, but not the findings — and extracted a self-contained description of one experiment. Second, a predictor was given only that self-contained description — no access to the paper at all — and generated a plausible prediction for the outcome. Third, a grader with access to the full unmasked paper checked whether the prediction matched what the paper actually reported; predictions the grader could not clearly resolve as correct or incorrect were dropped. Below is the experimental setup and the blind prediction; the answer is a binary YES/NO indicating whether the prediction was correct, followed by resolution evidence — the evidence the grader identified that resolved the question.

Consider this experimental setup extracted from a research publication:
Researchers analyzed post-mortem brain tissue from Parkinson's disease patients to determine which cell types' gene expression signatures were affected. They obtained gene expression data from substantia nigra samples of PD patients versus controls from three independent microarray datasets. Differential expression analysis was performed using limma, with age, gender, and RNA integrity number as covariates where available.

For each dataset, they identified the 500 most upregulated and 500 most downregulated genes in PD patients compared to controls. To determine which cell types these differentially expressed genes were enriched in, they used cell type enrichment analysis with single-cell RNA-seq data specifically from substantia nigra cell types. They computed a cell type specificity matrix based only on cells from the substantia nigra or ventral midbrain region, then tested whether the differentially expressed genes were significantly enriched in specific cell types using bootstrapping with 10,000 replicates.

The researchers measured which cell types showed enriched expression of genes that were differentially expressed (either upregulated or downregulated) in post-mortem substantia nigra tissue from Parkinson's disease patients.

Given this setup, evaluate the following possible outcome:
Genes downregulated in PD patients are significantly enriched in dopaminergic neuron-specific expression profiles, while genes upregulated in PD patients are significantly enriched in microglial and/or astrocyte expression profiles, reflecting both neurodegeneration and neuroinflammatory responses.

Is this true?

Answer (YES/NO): NO